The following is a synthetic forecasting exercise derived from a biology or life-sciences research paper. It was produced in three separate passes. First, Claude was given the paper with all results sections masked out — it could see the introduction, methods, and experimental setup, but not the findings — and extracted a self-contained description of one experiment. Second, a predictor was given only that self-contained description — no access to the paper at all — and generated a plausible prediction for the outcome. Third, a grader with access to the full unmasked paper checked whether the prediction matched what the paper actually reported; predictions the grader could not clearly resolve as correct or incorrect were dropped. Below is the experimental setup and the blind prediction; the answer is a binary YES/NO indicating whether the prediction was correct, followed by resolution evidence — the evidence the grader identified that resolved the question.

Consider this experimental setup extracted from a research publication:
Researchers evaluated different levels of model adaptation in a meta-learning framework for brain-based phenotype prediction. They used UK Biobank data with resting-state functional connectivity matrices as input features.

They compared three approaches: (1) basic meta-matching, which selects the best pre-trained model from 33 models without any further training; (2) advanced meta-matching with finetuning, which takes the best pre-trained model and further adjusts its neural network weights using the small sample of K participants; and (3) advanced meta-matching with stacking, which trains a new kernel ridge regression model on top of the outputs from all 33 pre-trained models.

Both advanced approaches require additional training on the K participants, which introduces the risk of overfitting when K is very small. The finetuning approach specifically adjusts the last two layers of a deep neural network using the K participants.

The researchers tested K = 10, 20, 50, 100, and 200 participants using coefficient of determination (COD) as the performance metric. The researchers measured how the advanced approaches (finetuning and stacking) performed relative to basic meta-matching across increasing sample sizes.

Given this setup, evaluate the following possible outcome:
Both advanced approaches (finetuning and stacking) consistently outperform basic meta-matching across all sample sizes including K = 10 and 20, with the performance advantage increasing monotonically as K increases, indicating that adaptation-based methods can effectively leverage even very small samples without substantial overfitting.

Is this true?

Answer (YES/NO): NO